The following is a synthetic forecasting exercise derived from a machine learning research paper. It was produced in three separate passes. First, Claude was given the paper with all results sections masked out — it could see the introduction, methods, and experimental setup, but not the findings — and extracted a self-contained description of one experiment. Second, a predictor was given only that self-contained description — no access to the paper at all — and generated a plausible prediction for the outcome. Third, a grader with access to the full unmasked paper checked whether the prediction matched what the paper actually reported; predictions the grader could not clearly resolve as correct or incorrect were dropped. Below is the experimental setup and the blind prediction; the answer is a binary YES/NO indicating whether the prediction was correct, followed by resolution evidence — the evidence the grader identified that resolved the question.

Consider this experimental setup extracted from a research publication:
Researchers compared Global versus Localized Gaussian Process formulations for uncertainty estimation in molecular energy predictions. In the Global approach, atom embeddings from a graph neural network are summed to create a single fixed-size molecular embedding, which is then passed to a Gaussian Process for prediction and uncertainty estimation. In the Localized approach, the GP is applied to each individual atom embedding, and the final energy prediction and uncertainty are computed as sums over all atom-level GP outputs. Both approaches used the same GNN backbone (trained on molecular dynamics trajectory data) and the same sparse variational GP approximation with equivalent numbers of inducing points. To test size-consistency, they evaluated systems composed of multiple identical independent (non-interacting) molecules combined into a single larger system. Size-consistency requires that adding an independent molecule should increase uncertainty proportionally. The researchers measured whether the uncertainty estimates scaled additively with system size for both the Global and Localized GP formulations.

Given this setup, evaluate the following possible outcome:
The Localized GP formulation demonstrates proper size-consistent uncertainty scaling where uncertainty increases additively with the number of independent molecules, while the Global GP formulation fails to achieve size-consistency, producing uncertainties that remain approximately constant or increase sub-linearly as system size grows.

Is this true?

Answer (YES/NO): NO